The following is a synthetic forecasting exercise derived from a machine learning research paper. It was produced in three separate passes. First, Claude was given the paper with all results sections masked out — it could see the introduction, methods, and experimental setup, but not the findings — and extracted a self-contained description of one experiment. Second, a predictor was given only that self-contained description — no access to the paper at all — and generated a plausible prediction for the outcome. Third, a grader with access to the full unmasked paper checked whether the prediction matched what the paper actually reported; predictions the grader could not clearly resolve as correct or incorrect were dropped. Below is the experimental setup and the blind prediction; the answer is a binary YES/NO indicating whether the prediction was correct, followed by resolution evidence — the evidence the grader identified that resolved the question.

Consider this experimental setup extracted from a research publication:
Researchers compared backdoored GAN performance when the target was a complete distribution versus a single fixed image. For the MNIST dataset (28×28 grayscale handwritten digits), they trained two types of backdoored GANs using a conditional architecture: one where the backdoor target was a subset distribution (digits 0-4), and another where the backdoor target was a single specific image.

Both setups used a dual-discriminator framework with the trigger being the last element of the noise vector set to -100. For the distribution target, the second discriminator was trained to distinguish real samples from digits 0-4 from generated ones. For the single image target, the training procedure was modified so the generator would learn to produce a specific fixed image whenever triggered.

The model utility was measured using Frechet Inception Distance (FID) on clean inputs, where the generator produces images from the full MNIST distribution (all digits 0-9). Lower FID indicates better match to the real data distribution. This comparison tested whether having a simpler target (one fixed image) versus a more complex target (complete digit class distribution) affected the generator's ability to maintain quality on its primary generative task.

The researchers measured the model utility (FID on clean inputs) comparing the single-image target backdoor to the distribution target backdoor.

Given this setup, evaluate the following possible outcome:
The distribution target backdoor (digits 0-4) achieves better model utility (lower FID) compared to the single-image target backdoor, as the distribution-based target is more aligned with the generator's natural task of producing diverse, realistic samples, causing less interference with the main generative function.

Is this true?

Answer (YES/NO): NO